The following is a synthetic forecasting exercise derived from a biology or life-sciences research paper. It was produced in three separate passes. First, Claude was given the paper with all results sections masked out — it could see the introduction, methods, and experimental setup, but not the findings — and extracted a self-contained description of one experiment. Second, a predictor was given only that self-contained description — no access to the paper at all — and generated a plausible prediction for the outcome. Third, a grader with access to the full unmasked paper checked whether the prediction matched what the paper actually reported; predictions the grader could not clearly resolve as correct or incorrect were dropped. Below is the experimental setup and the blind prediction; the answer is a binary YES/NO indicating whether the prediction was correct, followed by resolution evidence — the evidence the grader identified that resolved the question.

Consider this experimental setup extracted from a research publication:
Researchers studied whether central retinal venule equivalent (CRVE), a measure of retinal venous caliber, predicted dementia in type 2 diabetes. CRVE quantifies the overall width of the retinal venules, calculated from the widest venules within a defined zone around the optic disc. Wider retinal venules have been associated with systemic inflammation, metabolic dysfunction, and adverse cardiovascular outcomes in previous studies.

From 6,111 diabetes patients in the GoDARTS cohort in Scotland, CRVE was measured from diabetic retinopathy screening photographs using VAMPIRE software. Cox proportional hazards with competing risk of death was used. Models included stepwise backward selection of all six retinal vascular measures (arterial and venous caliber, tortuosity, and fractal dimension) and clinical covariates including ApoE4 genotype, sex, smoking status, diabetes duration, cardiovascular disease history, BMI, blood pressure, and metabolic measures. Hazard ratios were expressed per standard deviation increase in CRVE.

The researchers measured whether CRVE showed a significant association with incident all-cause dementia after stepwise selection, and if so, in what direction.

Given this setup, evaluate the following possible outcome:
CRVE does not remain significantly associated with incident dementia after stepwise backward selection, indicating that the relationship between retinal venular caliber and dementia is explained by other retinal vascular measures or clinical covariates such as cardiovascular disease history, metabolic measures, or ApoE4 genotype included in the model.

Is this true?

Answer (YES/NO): YES